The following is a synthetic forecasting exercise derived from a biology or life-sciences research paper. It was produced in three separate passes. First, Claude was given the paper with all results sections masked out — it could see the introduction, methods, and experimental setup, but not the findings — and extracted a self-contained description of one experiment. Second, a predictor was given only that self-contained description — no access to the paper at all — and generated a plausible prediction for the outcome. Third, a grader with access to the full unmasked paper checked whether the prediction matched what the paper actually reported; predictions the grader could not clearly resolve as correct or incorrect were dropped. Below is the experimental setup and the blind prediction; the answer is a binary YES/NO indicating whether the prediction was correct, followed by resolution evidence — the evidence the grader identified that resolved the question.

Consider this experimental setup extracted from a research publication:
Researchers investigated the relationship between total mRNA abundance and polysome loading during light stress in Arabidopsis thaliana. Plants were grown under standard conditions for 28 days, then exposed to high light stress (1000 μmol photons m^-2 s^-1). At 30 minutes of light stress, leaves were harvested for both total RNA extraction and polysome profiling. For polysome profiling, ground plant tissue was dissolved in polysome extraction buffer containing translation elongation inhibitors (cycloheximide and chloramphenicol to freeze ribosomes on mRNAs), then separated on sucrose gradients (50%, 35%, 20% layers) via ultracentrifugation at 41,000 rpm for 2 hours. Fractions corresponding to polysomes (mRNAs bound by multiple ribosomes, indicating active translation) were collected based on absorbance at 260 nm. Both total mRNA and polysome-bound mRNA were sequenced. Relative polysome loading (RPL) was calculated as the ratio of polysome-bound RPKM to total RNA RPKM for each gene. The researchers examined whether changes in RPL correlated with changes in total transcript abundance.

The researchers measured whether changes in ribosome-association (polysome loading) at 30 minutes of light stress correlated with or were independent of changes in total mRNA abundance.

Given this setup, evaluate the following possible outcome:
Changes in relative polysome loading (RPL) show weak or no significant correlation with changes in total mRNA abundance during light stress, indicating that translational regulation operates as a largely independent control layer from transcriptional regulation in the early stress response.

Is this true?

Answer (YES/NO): NO